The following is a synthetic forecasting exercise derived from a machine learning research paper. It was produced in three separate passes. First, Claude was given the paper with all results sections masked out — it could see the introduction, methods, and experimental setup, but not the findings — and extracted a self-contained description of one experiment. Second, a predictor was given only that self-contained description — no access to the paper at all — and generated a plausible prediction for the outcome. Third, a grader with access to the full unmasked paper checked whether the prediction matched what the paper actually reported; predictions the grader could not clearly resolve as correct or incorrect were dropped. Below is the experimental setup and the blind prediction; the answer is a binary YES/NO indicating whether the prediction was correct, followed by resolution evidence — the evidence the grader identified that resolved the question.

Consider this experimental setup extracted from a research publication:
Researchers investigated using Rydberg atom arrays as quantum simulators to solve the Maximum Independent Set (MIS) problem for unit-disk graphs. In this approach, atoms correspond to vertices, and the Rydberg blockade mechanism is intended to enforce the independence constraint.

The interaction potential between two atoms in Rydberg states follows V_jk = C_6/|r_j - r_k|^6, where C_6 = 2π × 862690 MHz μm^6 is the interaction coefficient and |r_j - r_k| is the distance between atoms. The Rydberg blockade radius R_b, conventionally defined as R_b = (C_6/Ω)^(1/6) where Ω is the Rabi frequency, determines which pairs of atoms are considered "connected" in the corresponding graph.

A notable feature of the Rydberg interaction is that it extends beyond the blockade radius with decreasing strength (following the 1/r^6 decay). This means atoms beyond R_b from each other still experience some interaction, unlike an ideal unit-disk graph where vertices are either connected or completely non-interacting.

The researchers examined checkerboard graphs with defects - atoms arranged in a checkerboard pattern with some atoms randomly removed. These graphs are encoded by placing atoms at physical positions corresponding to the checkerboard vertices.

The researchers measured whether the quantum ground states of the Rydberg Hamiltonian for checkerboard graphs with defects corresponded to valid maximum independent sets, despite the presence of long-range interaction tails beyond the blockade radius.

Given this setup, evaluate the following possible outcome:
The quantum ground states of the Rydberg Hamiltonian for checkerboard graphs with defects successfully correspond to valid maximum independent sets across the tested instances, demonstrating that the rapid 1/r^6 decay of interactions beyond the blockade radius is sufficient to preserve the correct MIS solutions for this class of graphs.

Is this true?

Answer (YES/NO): YES